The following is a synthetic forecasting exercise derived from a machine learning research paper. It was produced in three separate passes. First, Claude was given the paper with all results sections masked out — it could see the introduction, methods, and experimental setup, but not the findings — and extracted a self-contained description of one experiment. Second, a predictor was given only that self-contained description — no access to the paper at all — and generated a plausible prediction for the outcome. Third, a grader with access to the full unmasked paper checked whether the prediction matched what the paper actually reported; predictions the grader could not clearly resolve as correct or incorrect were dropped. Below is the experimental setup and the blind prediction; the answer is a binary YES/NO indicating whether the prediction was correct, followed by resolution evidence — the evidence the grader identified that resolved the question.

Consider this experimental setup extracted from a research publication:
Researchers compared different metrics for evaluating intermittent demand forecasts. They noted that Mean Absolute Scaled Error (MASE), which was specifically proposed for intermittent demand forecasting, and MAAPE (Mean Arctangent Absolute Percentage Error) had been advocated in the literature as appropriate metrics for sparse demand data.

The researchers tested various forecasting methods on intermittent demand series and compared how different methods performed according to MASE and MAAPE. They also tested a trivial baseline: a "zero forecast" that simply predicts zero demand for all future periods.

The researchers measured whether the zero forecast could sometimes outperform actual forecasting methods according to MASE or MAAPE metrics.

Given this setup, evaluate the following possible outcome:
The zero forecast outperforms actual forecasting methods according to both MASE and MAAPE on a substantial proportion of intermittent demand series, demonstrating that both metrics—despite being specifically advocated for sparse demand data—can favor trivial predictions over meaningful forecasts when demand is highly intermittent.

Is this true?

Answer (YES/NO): YES